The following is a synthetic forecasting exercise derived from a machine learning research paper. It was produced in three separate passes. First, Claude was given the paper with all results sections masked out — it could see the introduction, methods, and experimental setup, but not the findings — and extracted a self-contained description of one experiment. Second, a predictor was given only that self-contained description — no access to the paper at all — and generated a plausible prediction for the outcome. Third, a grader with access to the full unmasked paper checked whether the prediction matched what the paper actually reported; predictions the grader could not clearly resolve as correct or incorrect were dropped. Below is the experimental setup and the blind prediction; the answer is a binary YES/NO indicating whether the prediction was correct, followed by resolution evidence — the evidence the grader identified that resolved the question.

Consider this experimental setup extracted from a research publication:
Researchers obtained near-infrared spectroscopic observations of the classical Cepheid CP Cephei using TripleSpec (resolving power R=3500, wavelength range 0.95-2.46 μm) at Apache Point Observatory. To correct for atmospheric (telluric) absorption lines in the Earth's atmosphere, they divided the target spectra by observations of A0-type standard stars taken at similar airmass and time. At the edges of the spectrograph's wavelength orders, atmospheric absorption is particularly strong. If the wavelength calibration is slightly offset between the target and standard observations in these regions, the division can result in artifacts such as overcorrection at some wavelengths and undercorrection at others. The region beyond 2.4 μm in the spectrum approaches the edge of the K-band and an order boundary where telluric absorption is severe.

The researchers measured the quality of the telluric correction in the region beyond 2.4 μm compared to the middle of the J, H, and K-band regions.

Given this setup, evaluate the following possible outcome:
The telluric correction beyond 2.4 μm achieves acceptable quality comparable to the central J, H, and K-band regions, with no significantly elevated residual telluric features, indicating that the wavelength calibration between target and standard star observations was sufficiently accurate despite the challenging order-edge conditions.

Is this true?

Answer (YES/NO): NO